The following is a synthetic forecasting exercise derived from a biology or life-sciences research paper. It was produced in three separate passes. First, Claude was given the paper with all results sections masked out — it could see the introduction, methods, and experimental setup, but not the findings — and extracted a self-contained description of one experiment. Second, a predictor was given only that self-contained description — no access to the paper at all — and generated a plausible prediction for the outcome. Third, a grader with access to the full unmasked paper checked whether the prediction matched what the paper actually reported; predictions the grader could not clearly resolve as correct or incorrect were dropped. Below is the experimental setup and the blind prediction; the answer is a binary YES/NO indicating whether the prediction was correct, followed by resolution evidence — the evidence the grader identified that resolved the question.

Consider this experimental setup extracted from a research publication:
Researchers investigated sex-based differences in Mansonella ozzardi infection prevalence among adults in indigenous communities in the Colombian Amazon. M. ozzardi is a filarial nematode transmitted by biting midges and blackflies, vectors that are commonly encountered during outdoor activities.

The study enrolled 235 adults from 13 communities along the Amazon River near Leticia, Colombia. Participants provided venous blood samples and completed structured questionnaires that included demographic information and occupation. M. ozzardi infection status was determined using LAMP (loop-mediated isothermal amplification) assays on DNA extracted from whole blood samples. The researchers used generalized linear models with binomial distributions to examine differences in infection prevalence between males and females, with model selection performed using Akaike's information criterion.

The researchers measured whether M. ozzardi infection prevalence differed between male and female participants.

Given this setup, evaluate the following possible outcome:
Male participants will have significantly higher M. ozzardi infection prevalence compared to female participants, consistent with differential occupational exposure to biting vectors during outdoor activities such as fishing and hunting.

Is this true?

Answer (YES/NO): NO